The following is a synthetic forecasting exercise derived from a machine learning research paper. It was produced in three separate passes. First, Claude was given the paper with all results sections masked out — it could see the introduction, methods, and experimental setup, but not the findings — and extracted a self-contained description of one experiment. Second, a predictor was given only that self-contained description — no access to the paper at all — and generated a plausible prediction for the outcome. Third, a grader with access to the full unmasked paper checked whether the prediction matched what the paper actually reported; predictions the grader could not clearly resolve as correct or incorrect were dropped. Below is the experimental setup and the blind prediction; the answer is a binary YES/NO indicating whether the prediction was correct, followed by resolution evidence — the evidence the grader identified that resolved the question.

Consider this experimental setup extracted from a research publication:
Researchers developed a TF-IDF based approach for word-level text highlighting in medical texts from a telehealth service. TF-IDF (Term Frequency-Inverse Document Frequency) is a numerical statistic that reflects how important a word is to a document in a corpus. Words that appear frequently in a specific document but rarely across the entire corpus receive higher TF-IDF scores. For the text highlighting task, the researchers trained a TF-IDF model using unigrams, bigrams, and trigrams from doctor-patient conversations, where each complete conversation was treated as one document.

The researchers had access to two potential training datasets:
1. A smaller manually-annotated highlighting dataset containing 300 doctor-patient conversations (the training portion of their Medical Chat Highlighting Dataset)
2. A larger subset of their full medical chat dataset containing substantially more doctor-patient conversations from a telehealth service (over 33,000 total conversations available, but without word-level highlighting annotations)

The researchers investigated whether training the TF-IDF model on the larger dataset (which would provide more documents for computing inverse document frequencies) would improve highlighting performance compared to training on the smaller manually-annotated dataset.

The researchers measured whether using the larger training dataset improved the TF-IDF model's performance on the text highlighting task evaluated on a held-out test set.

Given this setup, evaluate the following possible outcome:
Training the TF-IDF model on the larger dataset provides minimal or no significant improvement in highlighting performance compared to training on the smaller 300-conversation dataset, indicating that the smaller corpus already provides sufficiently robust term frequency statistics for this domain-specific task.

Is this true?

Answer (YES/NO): YES